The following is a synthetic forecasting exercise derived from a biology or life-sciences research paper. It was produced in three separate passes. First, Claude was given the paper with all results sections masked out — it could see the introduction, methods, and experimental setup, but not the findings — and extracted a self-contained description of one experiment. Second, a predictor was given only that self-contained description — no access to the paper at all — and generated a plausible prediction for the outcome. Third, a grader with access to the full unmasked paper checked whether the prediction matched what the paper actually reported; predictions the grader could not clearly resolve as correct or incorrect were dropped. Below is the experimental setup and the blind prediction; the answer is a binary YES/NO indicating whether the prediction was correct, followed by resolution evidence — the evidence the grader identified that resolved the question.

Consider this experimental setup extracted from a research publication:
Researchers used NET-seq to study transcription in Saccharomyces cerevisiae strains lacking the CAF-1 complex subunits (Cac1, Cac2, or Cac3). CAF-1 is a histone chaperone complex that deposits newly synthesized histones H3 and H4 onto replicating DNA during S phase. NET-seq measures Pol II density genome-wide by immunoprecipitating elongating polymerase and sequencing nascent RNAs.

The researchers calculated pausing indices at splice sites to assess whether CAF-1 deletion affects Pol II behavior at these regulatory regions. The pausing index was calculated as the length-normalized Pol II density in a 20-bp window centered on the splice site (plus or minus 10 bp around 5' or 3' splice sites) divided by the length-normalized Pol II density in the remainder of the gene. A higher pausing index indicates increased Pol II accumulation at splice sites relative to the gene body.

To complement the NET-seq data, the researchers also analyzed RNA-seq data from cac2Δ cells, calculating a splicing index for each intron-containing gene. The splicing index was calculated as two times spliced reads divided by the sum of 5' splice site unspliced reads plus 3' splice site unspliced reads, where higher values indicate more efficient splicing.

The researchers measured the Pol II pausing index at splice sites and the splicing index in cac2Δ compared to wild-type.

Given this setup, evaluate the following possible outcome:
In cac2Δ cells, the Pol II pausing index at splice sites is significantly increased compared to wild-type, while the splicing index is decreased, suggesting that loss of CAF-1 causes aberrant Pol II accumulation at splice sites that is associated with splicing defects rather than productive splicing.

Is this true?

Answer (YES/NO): NO